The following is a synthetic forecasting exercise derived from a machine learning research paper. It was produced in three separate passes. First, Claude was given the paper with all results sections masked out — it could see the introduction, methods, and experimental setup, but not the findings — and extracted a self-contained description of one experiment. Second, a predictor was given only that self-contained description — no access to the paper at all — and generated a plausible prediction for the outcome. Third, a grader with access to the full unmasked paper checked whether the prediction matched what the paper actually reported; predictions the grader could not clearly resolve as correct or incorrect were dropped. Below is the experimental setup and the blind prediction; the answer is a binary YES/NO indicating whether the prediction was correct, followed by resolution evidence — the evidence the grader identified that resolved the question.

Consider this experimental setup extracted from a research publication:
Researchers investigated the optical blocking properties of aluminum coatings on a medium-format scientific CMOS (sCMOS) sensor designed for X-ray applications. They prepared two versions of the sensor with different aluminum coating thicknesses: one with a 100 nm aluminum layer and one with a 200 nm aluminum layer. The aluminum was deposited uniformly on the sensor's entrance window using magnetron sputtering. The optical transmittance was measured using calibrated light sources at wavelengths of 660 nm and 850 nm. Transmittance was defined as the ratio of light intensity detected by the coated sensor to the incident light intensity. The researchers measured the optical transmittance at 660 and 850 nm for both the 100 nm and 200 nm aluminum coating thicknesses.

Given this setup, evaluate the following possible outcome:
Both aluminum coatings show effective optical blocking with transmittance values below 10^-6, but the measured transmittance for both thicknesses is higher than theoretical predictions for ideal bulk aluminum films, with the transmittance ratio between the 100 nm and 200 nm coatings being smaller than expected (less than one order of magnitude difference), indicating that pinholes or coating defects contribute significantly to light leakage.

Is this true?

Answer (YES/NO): NO